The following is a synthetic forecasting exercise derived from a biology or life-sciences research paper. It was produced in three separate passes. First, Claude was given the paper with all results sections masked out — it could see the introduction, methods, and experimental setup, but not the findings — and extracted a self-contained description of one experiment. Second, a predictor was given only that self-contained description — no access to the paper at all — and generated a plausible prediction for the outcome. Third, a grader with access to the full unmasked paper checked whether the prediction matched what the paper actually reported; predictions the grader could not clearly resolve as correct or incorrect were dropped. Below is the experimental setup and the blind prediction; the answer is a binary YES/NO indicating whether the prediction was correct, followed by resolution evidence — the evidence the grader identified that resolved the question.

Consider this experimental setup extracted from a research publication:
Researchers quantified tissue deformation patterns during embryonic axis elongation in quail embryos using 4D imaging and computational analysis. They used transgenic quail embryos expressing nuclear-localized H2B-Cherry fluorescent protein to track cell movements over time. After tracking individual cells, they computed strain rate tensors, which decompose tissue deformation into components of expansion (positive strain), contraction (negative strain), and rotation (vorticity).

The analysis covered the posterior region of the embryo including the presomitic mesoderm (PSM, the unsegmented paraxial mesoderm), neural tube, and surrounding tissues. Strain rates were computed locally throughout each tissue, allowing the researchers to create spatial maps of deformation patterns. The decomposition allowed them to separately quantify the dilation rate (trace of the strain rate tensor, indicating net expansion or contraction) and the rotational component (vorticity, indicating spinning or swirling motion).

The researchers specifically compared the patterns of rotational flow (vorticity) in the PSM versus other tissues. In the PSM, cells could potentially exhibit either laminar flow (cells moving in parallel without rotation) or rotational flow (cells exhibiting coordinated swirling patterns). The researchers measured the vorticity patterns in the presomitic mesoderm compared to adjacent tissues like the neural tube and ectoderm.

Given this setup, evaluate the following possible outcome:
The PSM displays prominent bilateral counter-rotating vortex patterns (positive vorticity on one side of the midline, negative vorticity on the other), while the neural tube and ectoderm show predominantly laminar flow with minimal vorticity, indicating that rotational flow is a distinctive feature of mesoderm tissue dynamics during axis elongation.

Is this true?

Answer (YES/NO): NO